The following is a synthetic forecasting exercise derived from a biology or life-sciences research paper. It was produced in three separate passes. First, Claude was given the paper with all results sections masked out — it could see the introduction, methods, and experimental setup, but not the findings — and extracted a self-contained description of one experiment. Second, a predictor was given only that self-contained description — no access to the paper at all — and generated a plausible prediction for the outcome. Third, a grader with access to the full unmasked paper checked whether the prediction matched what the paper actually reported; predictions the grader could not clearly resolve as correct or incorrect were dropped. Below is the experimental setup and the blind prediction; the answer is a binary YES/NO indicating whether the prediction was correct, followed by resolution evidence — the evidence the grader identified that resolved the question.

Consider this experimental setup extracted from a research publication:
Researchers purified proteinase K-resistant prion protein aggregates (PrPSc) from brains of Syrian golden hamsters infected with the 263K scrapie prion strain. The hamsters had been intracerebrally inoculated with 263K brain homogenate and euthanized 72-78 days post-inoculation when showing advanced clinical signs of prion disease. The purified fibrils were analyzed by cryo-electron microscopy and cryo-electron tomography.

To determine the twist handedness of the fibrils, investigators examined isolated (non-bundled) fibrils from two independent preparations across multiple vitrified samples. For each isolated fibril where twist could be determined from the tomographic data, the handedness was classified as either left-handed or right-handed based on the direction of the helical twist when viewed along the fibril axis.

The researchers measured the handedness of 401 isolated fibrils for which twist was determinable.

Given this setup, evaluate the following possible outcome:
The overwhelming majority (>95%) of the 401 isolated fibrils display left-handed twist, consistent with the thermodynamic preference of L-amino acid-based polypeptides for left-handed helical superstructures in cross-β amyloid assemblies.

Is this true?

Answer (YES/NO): YES